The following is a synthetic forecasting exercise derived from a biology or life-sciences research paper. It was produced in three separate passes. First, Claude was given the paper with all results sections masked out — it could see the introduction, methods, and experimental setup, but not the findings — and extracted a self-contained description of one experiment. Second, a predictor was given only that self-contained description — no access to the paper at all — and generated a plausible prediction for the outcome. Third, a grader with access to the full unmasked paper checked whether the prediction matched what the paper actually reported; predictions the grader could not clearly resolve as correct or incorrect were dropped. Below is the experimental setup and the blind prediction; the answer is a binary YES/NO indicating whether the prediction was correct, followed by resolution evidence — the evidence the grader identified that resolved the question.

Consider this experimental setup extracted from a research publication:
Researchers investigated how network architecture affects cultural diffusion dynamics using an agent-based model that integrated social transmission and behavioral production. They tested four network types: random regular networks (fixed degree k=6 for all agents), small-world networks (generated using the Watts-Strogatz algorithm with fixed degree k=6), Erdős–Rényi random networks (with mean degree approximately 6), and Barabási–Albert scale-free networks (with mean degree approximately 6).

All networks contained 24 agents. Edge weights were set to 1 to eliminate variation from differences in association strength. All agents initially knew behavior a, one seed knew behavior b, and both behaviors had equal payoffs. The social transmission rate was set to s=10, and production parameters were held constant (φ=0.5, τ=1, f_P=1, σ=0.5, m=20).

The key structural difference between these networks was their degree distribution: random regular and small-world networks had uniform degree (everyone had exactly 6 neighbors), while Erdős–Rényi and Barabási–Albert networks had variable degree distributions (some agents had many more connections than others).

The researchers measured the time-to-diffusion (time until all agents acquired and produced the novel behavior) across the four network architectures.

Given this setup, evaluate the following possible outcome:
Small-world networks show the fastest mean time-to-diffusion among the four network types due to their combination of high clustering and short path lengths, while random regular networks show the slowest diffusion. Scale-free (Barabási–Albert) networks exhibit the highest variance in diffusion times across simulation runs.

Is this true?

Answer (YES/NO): NO